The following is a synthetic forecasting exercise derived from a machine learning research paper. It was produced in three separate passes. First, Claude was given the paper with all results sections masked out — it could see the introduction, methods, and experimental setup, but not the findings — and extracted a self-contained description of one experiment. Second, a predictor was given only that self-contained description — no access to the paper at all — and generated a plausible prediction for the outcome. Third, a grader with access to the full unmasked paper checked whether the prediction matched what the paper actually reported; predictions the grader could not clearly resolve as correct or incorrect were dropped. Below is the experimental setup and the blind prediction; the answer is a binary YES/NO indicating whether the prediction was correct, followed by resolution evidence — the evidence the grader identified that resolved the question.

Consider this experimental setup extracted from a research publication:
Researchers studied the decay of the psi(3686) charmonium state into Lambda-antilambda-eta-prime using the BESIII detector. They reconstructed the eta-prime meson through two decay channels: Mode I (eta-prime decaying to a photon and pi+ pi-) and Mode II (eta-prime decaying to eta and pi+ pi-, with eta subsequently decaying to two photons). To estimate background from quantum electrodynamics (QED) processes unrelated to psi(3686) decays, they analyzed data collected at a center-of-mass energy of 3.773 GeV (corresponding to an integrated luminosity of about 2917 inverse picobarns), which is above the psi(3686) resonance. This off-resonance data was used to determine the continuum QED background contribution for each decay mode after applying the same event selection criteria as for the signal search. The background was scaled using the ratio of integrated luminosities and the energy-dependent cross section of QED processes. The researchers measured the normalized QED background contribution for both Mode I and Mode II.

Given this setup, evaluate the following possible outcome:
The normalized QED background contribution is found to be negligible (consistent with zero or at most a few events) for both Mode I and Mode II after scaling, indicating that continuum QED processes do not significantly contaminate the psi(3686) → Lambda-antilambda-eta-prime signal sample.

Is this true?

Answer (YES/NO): NO